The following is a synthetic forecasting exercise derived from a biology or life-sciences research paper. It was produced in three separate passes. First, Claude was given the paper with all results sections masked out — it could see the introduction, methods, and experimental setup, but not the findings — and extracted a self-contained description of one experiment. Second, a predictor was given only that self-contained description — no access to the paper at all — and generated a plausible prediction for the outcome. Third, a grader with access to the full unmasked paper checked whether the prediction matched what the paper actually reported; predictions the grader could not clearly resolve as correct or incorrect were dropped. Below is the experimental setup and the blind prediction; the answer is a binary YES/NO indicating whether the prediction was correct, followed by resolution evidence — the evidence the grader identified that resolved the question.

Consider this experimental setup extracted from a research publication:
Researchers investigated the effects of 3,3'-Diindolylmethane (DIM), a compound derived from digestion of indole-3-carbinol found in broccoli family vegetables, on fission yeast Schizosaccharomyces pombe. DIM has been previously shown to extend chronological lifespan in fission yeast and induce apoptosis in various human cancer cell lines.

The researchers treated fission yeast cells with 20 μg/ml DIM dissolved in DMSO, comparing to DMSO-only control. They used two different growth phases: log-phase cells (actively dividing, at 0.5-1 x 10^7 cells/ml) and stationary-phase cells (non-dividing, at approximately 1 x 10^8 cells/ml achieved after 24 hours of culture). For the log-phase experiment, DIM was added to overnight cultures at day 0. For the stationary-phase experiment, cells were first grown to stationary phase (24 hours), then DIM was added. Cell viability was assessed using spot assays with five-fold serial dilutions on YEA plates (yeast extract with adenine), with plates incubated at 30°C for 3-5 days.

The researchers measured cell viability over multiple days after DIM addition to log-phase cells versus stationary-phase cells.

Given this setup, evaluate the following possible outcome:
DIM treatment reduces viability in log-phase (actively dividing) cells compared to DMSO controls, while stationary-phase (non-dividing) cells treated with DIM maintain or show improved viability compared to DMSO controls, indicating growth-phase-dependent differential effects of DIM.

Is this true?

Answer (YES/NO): YES